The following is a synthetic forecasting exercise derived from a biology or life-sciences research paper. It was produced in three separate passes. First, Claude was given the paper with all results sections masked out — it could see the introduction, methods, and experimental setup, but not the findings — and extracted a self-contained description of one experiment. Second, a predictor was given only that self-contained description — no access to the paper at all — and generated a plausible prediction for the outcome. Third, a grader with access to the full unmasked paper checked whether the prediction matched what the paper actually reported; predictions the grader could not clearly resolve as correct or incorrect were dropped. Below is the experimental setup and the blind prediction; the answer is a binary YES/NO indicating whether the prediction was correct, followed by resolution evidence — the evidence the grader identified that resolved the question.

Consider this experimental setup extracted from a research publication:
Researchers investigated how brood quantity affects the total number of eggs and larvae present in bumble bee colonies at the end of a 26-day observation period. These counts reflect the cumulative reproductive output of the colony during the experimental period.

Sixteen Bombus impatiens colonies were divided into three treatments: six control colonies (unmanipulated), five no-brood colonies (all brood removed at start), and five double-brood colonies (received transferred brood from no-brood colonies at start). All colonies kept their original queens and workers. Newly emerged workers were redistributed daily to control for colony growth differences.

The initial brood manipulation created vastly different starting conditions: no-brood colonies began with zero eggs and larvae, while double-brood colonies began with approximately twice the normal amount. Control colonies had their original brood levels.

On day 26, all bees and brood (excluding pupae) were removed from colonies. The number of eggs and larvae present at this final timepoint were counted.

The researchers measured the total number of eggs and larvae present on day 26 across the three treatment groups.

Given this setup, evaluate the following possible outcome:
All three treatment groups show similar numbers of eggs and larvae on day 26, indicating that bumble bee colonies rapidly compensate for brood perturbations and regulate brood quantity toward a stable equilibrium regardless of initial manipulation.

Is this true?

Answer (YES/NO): YES